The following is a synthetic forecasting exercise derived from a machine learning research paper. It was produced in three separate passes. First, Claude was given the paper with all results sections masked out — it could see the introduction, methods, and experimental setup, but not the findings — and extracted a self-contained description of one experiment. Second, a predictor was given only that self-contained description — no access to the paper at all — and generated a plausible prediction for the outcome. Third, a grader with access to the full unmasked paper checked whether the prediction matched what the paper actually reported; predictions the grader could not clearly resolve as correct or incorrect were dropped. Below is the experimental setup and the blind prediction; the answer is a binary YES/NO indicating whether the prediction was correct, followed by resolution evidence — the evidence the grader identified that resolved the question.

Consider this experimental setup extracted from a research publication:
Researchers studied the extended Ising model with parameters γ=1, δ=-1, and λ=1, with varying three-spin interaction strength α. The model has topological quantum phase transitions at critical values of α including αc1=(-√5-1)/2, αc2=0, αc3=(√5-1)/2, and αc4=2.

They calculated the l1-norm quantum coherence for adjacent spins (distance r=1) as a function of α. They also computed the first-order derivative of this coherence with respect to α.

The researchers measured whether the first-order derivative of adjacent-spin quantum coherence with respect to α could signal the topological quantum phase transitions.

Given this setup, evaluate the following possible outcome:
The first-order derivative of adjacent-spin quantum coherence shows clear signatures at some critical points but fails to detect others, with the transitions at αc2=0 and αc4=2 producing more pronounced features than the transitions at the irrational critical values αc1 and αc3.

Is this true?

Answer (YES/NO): NO